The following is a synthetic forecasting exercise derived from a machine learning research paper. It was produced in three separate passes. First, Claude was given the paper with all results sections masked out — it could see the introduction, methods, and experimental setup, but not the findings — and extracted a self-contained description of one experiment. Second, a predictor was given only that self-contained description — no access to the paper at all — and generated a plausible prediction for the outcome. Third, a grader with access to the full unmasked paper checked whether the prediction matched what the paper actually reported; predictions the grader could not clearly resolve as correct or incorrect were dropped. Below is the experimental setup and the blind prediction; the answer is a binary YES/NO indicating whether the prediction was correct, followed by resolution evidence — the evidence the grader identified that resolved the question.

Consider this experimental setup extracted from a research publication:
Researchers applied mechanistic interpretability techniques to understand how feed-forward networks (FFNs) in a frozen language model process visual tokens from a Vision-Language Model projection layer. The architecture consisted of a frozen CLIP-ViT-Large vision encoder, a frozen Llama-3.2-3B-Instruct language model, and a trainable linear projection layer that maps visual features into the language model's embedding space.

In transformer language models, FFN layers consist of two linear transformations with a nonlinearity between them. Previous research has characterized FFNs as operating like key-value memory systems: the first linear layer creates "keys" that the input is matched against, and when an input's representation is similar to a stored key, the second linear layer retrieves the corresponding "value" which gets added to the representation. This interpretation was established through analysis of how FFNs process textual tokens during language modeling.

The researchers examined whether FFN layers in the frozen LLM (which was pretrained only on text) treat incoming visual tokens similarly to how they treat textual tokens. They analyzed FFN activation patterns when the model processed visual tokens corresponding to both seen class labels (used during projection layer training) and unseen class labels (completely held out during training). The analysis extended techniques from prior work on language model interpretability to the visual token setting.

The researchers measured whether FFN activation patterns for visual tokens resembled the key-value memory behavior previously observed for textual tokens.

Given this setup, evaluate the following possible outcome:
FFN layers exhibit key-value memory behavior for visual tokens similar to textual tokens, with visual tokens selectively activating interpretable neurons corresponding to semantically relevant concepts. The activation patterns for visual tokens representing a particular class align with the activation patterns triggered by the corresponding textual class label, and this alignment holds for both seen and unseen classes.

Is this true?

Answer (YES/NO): NO